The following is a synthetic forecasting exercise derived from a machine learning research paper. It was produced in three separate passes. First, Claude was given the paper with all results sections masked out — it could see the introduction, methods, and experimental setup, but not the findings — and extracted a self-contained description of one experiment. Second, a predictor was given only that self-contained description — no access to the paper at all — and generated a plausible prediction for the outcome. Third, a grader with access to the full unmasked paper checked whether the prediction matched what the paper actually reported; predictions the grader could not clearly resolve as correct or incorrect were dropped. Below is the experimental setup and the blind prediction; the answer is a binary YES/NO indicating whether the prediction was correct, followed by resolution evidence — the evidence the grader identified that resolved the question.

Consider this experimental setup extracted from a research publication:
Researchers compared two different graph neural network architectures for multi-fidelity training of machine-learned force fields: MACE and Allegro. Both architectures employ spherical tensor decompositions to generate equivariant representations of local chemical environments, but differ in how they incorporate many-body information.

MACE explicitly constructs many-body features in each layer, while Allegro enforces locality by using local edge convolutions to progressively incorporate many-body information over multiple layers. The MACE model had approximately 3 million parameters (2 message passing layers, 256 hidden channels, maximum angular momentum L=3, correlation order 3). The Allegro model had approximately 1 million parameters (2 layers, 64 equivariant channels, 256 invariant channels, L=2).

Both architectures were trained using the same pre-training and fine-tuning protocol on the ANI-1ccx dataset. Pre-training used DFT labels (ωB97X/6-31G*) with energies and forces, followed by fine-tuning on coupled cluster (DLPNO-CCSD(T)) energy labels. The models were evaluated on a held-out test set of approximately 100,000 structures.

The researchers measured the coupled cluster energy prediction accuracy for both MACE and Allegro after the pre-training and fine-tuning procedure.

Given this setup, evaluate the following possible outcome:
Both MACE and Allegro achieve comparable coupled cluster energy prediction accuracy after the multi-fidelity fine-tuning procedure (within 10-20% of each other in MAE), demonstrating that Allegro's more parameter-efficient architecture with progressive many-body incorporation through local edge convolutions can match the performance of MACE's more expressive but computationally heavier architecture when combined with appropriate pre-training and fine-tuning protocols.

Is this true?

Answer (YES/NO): NO